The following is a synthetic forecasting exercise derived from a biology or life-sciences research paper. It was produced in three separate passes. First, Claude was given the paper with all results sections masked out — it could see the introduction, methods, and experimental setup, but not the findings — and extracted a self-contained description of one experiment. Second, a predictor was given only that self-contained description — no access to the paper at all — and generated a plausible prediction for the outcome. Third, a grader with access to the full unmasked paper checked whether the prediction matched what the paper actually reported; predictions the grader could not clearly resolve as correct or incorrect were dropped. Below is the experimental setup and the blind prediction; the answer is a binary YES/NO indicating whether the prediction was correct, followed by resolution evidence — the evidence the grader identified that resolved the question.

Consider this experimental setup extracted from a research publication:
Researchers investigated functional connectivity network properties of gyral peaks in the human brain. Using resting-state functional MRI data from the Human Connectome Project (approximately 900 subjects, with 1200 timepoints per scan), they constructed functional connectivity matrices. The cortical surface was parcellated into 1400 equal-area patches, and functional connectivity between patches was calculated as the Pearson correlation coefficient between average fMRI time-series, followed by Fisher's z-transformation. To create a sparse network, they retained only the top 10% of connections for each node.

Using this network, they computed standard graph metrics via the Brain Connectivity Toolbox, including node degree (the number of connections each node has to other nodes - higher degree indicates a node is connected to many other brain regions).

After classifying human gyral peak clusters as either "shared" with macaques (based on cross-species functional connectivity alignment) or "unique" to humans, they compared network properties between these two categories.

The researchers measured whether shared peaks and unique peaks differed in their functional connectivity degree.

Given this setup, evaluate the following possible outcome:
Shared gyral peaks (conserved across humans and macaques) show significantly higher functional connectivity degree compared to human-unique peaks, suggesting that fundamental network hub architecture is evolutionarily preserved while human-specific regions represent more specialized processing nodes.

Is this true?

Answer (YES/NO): YES